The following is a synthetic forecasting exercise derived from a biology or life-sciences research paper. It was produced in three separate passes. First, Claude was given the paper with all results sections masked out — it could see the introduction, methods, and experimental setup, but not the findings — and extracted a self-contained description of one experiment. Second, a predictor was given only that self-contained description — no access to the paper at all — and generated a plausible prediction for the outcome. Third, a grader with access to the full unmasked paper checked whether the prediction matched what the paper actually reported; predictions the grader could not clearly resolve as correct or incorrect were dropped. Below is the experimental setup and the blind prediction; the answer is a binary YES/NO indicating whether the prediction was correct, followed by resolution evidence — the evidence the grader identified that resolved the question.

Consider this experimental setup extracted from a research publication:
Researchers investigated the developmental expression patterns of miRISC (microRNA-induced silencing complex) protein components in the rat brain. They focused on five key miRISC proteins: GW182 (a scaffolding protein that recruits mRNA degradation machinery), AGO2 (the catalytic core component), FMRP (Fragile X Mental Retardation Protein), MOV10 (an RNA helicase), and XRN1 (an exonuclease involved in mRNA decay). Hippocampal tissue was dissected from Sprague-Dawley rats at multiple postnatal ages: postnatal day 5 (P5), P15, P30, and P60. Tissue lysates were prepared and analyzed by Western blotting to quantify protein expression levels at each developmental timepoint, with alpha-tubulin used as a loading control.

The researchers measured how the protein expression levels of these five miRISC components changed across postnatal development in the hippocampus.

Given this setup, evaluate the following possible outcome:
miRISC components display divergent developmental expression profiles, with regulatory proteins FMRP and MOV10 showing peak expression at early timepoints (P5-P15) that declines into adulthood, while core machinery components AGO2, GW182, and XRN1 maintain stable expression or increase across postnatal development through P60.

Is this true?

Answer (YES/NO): NO